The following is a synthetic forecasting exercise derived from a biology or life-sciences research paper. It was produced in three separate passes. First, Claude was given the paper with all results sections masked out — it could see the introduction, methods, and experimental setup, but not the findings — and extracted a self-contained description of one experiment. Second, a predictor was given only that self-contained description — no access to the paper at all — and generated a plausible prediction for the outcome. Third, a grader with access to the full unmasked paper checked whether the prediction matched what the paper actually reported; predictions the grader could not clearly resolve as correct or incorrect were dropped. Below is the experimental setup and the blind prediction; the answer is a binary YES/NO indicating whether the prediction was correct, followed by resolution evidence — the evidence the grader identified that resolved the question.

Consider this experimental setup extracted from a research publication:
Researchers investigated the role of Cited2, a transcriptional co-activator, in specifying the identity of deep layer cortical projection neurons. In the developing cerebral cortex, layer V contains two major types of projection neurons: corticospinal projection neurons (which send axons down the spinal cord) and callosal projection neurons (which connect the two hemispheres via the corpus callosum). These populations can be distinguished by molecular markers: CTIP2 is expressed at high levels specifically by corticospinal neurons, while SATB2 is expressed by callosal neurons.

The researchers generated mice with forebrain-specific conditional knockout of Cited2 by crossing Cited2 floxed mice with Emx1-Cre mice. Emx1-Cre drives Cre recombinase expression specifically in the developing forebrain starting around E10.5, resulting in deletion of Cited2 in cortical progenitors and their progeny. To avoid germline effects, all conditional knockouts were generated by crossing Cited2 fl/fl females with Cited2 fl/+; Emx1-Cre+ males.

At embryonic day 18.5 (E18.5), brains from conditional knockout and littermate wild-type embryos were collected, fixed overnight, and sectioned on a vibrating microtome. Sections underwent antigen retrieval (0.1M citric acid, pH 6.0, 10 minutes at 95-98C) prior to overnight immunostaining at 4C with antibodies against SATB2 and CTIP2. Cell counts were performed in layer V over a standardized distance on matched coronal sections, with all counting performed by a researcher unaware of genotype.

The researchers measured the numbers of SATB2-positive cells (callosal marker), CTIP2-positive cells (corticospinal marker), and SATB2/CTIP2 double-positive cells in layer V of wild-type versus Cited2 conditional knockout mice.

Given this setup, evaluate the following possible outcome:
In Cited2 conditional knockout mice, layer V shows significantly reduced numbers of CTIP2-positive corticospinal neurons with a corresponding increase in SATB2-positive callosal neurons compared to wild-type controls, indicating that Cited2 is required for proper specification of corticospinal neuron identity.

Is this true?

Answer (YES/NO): NO